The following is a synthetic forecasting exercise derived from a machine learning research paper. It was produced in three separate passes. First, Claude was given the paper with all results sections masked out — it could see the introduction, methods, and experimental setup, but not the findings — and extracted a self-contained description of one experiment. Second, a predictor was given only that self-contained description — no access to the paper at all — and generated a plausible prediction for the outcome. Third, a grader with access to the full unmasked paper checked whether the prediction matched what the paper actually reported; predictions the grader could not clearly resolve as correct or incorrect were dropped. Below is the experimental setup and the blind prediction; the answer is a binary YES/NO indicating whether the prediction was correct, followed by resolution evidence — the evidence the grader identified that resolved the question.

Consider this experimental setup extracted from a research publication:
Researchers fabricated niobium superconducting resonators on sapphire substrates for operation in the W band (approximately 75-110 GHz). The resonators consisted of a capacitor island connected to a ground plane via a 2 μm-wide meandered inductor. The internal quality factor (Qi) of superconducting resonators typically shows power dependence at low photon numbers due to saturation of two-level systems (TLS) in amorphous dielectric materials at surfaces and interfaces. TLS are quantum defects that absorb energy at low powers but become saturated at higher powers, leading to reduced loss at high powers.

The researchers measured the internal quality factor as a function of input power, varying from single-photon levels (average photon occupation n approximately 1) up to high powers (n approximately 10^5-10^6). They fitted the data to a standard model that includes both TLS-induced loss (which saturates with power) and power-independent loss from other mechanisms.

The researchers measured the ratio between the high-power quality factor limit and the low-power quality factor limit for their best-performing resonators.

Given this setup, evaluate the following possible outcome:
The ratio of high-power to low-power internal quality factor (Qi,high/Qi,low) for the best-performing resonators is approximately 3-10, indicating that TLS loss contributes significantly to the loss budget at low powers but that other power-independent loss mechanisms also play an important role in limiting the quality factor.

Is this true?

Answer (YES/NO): YES